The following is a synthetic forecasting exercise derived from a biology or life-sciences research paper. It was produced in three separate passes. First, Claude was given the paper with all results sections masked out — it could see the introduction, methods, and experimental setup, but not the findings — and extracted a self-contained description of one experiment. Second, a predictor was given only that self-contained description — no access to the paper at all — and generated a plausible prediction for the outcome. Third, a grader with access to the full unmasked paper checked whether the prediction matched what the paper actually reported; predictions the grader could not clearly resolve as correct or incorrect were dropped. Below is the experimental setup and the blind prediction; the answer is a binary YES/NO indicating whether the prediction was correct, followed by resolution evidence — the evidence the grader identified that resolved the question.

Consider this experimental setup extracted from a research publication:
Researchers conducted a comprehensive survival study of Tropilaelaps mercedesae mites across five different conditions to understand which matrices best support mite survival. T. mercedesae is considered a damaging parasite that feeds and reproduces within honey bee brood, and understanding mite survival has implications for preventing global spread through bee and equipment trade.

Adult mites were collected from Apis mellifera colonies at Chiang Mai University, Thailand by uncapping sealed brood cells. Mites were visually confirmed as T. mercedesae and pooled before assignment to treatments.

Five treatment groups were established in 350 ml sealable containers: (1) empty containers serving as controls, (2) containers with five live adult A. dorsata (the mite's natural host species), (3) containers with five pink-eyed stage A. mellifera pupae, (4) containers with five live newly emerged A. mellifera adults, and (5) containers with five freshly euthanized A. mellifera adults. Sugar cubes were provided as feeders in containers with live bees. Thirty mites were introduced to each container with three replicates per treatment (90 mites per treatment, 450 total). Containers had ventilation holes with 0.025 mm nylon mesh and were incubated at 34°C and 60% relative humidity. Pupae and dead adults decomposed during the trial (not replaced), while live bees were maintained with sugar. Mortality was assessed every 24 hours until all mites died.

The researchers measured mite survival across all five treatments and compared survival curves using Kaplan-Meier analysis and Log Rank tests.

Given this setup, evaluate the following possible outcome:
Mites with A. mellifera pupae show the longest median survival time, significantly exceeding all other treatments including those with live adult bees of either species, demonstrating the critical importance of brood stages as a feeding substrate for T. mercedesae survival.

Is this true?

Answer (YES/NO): NO